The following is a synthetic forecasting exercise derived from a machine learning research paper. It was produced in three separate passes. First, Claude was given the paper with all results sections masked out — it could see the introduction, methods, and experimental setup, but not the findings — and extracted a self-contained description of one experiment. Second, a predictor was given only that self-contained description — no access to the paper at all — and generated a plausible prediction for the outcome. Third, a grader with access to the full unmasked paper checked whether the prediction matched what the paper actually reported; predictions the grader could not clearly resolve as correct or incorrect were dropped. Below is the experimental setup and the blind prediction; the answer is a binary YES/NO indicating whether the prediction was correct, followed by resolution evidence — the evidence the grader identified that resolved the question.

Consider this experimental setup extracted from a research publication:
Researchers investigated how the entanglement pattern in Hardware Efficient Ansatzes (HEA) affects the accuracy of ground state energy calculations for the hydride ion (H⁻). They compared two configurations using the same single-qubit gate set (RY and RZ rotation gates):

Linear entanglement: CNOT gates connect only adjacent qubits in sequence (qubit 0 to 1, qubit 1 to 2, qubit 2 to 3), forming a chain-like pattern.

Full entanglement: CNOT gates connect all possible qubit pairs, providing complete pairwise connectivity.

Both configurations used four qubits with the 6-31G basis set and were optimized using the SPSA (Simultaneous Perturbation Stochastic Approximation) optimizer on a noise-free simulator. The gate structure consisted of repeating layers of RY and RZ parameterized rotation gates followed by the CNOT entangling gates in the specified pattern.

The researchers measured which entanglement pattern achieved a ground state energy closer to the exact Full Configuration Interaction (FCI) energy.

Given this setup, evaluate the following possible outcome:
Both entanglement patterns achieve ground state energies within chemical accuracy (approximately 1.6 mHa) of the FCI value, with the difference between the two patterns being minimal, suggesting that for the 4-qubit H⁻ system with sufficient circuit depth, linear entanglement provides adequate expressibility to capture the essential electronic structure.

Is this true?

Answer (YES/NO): YES